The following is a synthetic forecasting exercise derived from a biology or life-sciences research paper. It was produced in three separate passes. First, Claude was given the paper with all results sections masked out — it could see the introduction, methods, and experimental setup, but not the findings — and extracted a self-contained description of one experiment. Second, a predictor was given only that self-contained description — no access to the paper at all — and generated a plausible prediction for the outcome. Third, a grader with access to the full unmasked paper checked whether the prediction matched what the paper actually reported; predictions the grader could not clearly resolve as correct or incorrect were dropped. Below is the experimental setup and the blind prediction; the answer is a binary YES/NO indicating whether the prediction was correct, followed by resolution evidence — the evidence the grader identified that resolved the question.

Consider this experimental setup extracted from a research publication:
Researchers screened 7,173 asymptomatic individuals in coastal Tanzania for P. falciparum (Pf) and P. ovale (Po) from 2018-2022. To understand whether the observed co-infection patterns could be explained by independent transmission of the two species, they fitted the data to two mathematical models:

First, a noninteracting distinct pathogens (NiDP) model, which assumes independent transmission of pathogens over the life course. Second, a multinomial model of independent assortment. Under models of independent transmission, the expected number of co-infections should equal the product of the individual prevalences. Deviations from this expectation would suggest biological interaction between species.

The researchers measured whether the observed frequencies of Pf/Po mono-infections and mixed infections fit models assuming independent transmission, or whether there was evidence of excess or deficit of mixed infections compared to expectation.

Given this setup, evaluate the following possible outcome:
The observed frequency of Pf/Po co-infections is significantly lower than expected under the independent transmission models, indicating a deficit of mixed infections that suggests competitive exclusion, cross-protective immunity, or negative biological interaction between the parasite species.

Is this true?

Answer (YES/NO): YES